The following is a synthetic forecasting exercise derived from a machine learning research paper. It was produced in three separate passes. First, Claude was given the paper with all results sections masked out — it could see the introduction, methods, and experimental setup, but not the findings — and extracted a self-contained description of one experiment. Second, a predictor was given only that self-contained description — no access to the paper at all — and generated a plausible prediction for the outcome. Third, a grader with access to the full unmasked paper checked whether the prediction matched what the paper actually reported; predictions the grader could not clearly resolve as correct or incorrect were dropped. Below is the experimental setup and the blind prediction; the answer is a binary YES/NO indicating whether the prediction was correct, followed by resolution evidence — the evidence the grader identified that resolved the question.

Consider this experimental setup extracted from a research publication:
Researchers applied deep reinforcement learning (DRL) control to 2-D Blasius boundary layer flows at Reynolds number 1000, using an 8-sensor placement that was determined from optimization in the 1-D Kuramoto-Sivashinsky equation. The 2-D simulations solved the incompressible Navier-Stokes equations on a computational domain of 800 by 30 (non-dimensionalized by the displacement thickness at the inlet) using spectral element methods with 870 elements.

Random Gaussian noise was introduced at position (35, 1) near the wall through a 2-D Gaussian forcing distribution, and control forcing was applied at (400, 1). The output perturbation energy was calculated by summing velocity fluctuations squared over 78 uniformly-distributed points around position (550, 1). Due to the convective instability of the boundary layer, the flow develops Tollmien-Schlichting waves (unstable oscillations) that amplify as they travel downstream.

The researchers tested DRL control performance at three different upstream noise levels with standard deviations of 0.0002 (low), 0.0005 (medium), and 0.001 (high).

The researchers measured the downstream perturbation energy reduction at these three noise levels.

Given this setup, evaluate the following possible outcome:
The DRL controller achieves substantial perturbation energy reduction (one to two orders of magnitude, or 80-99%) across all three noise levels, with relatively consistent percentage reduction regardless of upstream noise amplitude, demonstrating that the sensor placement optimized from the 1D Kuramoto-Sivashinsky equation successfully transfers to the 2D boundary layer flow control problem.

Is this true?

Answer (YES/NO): YES